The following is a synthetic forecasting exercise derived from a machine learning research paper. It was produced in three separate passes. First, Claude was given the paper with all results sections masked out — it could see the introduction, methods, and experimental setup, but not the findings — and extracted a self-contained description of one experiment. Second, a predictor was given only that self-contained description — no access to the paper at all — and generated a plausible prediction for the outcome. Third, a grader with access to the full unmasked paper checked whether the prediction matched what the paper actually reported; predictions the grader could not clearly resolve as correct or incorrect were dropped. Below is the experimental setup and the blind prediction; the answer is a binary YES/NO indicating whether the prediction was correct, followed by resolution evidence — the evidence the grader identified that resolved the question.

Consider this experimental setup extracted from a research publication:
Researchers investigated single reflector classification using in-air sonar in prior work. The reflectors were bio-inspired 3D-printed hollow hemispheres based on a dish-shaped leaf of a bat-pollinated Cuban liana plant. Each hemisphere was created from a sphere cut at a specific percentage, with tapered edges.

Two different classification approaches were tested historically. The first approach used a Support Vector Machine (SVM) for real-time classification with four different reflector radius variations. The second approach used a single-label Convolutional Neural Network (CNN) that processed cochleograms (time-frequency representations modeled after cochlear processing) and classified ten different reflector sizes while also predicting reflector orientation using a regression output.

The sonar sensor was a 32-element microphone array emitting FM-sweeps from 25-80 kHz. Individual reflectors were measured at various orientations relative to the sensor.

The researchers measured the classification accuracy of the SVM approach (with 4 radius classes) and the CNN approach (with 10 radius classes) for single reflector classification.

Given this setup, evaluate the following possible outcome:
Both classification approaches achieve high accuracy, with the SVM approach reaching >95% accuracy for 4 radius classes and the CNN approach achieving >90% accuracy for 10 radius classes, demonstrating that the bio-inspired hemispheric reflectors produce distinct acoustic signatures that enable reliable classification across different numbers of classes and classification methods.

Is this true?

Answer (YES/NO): NO